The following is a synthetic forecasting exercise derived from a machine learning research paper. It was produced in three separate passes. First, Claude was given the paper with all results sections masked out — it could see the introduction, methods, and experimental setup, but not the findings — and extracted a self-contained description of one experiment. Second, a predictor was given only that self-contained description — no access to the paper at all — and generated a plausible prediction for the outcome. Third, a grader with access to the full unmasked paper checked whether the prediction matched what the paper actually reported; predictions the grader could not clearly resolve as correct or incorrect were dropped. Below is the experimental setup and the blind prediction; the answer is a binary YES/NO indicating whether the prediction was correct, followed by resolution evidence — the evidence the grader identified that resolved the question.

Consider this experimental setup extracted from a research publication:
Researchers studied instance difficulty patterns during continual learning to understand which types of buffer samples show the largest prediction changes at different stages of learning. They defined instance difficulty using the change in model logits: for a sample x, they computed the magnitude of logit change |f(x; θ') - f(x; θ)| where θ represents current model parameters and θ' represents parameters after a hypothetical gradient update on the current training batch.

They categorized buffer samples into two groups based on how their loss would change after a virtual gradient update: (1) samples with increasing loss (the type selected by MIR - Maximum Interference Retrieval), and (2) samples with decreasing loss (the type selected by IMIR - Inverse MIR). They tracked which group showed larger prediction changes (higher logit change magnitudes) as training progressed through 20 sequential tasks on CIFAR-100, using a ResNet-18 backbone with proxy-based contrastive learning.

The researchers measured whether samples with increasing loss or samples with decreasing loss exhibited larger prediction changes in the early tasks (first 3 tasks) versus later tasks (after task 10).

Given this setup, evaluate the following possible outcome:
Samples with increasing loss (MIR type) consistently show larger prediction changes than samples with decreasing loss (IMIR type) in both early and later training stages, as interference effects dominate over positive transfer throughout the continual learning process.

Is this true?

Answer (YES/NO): NO